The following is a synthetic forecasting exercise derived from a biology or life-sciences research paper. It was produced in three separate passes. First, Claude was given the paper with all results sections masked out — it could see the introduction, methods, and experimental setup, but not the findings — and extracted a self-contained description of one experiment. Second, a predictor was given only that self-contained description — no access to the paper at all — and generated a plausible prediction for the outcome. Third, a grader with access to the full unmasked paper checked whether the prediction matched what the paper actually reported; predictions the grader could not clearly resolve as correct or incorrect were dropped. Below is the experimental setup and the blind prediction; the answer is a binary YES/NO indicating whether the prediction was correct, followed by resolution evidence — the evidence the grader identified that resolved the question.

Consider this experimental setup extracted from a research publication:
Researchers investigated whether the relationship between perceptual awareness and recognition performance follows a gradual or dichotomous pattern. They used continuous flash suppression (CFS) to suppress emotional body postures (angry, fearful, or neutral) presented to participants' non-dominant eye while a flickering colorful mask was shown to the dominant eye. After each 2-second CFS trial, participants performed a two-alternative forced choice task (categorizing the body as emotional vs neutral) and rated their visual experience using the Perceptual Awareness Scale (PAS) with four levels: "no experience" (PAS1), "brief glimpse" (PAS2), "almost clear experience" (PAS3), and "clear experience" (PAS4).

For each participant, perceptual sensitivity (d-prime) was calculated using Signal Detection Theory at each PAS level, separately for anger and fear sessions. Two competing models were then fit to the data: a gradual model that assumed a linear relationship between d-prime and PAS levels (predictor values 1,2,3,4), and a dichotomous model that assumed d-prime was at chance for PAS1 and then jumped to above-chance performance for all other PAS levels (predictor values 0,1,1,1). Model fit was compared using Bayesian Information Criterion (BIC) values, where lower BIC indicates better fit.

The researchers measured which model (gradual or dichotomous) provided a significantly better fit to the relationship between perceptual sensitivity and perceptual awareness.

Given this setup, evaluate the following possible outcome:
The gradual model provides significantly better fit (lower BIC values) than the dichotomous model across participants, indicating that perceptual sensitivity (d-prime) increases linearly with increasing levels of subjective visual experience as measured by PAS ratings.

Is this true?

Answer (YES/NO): YES